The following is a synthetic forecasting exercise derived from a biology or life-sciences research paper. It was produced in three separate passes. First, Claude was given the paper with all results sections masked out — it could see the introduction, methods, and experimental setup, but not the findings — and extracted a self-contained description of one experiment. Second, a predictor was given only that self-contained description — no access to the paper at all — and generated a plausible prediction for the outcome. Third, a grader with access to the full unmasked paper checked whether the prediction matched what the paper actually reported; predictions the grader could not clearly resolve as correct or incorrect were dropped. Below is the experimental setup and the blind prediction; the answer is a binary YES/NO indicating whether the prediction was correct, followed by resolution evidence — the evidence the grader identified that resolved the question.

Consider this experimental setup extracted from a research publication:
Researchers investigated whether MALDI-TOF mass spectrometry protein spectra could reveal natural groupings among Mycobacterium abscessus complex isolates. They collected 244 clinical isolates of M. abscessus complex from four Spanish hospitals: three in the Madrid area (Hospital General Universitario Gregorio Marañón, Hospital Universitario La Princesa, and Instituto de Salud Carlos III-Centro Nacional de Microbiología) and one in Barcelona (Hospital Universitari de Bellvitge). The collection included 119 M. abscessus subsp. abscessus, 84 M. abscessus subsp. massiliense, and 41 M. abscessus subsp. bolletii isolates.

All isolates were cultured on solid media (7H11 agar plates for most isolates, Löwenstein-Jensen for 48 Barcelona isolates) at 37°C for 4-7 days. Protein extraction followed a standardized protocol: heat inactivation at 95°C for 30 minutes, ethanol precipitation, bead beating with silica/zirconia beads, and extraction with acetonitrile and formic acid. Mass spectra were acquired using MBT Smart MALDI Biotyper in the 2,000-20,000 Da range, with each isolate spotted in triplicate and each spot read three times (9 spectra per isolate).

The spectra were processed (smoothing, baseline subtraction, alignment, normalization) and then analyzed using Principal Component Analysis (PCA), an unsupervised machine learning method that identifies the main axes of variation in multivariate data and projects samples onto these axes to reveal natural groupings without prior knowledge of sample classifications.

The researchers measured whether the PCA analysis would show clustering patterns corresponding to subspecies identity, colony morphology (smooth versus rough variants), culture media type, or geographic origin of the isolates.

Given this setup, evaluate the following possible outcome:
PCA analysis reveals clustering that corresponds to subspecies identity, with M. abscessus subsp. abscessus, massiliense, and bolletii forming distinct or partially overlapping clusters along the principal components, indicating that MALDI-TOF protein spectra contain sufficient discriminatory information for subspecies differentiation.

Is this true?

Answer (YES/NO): NO